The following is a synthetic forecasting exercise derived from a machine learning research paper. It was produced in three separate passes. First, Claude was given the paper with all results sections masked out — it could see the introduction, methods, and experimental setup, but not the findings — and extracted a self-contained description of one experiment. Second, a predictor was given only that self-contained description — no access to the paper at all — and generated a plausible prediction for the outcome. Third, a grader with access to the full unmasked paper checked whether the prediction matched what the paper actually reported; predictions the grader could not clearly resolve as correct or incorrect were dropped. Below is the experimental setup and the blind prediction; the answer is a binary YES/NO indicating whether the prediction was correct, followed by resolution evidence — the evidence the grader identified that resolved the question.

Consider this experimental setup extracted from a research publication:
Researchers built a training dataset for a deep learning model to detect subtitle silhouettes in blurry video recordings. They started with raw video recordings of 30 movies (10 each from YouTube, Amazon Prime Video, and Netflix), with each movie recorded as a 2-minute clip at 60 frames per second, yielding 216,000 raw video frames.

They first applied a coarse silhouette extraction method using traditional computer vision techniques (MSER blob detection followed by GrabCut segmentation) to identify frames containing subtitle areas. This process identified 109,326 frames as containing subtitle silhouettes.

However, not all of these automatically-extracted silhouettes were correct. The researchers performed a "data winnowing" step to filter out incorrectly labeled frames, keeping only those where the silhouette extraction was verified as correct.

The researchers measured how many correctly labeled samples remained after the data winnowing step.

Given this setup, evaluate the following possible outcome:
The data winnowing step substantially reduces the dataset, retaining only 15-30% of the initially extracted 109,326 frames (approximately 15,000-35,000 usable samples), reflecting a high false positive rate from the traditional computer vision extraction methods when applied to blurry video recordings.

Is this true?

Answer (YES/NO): NO